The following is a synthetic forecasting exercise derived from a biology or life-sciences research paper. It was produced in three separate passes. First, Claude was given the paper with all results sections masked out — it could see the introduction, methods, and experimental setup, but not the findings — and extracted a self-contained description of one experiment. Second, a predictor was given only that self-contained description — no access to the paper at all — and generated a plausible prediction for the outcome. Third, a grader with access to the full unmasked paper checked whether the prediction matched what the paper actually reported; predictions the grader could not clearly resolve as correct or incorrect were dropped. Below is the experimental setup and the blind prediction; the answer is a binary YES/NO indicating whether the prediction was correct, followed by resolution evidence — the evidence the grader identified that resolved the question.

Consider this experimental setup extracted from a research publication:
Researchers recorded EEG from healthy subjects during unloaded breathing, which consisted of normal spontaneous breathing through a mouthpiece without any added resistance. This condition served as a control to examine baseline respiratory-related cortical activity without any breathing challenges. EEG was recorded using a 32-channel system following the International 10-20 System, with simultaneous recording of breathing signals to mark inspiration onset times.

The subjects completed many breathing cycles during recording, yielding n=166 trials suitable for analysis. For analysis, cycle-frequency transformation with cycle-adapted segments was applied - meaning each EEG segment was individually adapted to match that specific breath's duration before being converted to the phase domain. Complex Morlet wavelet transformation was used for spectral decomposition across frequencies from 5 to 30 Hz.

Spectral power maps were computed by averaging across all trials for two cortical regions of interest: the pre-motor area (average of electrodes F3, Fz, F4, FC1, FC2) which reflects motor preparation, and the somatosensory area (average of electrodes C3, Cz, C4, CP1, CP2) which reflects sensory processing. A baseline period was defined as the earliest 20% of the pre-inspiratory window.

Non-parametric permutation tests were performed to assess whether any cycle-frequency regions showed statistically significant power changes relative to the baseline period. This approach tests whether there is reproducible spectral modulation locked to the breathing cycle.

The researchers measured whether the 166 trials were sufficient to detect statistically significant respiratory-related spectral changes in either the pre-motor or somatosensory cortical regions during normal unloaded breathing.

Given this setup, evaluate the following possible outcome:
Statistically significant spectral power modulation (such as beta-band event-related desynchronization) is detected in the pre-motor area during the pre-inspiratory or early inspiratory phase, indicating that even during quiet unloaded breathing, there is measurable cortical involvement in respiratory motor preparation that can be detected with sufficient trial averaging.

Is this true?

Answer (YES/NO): NO